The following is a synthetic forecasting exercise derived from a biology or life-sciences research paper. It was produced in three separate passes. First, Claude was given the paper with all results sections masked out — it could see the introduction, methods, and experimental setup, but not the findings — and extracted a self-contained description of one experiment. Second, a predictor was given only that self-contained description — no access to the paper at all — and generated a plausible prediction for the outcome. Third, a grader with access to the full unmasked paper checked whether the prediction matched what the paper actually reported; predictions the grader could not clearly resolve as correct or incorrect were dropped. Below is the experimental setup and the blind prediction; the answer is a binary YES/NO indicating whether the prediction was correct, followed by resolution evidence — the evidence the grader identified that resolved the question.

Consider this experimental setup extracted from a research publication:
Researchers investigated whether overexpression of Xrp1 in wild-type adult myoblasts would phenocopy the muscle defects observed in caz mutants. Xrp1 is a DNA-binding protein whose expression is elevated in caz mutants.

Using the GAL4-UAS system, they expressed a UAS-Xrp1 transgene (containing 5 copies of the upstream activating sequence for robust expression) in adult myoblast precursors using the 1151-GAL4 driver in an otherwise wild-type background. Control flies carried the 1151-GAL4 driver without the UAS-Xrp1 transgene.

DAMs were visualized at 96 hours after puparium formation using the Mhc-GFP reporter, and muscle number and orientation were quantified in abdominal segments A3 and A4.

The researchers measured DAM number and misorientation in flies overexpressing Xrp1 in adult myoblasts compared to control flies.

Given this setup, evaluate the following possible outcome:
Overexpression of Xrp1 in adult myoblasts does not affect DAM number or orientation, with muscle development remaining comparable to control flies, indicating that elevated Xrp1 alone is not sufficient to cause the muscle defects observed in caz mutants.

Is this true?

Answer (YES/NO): NO